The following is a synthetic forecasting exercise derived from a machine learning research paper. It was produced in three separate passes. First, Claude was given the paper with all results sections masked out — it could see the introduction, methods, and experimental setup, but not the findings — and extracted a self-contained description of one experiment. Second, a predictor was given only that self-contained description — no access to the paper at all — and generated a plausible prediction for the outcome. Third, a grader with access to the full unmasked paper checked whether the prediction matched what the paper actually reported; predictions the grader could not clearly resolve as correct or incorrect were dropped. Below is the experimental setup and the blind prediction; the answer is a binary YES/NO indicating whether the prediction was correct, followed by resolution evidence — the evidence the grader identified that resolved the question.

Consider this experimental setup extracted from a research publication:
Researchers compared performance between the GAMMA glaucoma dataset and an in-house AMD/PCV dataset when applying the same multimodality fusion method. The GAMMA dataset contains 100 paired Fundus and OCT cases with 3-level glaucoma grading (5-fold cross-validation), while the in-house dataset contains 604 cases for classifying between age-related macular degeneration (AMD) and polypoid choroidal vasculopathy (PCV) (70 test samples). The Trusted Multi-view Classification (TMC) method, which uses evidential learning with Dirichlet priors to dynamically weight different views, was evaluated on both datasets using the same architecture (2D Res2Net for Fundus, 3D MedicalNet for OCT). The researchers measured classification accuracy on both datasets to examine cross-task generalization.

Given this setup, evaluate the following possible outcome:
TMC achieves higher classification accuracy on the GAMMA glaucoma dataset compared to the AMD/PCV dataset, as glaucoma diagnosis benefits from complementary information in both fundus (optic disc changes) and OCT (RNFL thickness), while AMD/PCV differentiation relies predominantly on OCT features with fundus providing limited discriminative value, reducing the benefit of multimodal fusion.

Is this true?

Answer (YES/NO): NO